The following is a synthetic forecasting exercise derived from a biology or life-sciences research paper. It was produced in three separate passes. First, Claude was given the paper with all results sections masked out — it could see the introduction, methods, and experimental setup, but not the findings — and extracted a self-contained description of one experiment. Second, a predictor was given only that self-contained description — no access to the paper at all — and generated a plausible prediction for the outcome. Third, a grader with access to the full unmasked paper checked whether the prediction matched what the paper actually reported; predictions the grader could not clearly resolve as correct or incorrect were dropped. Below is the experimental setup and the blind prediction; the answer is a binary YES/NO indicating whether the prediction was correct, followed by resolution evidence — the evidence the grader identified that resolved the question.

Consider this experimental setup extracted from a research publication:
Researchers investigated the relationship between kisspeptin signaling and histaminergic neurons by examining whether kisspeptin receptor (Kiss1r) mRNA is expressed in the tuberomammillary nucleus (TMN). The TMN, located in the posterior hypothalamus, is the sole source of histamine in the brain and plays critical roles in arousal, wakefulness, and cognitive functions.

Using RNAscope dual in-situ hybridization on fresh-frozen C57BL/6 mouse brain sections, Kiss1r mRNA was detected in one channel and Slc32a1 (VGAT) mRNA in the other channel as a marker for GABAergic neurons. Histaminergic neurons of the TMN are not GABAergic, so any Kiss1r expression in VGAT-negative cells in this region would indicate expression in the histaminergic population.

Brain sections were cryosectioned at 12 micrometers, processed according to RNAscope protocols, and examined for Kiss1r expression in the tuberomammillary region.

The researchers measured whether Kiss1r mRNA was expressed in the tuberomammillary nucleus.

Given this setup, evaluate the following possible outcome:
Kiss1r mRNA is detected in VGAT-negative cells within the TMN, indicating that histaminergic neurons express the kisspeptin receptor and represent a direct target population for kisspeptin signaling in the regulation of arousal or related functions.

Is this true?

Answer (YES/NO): YES